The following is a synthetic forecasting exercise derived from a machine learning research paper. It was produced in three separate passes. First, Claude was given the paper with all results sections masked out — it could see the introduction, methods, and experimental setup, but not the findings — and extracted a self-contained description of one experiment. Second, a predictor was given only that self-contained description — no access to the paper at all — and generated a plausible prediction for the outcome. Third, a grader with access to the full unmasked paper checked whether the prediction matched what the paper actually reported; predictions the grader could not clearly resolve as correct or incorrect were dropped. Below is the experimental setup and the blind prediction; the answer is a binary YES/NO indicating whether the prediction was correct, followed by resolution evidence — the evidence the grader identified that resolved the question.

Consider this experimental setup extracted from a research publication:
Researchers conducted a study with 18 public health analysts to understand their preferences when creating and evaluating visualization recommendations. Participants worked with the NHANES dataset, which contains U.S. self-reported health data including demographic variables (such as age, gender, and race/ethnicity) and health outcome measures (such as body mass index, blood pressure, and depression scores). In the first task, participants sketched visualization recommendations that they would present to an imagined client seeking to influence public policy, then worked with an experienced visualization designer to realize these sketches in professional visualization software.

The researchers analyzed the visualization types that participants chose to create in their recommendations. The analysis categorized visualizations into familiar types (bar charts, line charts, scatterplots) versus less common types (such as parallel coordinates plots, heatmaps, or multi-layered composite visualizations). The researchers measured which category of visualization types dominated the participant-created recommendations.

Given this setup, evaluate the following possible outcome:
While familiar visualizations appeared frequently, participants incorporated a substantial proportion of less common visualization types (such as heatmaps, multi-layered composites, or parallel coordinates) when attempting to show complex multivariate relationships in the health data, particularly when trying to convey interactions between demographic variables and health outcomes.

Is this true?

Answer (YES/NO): NO